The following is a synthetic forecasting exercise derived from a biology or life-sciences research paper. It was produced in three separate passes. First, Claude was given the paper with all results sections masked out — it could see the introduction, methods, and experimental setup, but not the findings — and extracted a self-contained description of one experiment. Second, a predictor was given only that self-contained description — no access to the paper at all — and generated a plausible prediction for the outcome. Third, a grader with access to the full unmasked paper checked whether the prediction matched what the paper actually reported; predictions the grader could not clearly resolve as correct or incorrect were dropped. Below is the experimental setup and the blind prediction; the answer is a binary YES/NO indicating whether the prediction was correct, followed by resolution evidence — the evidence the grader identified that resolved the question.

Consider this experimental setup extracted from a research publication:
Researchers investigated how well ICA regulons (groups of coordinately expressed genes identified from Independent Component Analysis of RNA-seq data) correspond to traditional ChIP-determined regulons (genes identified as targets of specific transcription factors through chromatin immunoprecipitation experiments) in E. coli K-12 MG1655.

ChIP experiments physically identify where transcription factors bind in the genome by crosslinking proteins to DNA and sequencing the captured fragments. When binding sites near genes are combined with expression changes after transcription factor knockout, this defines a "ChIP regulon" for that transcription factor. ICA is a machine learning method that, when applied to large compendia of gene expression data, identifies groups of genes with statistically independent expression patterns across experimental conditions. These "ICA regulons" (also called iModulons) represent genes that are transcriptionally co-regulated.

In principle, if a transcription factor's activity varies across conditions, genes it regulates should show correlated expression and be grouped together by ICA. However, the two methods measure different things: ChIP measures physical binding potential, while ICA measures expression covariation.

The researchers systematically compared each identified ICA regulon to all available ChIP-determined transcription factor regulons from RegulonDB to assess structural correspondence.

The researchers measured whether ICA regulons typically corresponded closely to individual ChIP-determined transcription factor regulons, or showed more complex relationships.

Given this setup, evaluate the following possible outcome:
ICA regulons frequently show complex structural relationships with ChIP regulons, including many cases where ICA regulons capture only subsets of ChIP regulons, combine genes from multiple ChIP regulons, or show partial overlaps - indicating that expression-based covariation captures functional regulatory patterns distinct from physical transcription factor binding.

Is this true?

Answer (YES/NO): YES